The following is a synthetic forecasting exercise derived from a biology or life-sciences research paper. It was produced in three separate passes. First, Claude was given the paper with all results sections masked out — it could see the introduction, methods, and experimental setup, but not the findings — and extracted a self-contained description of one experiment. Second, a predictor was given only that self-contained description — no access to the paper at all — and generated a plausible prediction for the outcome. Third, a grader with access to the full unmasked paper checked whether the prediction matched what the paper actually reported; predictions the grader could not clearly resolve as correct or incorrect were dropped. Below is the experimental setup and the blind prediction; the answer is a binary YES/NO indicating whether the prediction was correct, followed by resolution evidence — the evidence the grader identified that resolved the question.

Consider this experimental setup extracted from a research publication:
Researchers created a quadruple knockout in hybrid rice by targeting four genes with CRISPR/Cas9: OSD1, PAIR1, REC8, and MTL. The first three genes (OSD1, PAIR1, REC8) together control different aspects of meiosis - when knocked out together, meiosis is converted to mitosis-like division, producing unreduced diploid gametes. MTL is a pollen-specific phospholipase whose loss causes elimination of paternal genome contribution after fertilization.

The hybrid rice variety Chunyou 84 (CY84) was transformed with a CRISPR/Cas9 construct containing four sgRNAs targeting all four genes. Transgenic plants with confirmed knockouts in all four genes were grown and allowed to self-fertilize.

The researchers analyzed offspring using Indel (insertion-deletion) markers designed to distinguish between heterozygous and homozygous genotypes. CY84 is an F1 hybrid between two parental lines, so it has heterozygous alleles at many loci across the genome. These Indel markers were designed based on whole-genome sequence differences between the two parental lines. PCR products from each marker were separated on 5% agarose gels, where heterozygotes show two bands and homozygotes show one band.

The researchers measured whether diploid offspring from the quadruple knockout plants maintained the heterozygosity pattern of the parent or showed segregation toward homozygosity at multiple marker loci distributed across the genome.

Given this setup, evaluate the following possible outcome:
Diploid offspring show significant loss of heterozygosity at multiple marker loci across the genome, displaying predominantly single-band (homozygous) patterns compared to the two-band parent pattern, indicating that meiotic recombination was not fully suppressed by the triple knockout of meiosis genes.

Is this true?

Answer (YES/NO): NO